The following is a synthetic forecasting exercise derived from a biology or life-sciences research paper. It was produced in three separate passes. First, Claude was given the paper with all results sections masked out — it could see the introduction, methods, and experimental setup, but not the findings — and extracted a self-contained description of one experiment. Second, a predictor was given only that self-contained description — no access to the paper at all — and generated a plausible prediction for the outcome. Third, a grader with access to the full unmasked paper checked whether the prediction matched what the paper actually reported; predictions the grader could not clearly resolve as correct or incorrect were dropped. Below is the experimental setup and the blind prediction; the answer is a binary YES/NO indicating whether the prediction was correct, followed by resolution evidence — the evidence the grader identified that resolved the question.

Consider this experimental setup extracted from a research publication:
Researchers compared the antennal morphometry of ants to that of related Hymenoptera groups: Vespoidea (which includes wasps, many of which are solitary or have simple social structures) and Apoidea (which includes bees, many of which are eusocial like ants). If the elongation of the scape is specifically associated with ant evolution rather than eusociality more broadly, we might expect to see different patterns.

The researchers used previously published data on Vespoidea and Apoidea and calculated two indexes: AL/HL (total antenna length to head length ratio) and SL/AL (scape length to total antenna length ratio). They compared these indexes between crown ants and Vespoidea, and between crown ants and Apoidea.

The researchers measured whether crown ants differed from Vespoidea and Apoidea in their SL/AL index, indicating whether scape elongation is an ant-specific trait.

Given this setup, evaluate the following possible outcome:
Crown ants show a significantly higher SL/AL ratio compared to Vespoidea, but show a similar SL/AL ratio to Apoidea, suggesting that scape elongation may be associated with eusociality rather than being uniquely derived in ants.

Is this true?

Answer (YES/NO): NO